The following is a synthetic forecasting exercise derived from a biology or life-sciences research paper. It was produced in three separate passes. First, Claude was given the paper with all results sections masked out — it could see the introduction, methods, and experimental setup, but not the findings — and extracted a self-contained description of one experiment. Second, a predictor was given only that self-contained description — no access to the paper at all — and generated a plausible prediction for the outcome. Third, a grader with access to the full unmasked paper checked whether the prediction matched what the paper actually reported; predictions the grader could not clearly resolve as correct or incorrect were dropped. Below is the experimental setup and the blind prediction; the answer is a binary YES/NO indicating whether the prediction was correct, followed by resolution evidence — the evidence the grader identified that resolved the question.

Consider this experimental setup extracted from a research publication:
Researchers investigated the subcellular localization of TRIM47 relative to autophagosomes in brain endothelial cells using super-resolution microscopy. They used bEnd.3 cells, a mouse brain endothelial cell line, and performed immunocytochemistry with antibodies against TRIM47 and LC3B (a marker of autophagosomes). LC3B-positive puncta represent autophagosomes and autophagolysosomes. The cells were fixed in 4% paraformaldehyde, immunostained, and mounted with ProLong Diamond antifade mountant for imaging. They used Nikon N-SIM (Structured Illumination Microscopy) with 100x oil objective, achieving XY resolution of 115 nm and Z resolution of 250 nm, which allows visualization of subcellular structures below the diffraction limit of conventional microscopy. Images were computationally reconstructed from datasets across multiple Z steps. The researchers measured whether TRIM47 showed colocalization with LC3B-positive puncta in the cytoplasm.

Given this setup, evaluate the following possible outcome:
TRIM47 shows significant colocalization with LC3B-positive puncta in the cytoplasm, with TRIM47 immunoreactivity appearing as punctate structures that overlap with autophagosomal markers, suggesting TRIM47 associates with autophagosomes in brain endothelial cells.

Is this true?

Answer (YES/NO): YES